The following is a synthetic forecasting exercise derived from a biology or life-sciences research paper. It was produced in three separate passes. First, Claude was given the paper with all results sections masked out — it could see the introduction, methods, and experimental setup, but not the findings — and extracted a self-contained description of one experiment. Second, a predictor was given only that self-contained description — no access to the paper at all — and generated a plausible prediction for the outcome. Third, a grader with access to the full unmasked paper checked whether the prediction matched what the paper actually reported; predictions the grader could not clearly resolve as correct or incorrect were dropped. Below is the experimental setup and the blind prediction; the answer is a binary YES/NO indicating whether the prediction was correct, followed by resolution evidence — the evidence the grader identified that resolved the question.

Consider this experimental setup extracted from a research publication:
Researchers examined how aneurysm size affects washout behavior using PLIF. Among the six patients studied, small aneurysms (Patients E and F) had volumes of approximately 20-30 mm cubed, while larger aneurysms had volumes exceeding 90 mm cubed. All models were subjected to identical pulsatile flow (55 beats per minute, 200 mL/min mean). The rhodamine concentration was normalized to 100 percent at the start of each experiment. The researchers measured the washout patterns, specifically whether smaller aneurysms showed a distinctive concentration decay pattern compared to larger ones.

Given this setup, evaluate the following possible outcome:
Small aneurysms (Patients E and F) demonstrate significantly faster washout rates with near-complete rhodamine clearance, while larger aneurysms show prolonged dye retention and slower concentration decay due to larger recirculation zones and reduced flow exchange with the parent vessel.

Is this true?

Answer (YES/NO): YES